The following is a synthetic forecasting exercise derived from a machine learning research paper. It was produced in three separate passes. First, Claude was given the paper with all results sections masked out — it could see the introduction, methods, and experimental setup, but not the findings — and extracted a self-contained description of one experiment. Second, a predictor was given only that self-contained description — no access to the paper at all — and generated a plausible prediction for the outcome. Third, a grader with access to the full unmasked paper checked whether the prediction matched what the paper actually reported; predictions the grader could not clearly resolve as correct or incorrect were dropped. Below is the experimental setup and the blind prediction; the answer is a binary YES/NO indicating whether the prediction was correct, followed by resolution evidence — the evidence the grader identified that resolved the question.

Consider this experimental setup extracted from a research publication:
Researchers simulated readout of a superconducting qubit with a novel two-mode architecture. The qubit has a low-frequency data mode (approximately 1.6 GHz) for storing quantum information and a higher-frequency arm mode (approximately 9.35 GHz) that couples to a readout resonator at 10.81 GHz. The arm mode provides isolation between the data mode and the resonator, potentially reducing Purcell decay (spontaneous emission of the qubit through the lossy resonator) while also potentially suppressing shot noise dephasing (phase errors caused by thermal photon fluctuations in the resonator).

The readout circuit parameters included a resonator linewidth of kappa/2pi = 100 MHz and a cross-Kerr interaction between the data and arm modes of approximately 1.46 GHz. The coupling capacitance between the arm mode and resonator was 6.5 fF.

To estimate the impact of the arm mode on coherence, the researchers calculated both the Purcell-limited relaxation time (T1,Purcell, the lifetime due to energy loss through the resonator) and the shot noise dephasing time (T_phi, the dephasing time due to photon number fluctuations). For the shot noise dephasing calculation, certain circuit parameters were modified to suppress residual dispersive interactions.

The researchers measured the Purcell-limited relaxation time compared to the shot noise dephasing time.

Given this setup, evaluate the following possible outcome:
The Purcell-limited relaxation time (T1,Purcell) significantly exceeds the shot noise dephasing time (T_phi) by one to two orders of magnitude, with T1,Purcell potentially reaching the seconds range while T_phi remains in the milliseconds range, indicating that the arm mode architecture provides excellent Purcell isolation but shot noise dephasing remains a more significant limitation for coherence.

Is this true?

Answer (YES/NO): NO